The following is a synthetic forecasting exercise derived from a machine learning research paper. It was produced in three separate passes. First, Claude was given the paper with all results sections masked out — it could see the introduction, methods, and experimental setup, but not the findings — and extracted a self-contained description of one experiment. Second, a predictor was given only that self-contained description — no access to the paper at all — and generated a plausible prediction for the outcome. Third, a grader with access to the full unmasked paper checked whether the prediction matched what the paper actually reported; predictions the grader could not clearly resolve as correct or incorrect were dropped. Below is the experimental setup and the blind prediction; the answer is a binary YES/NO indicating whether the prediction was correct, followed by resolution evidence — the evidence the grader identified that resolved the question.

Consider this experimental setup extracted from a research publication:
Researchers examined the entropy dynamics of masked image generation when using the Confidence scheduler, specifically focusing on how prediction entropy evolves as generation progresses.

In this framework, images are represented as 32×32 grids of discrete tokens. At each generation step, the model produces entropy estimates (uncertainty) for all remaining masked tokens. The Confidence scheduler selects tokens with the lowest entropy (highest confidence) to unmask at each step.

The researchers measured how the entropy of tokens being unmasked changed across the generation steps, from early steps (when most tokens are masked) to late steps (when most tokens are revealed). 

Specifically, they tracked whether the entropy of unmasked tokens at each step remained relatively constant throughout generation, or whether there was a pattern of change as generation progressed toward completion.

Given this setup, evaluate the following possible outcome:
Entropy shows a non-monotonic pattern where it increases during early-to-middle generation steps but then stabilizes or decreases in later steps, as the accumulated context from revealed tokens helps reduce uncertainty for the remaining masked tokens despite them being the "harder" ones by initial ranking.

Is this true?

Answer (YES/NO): NO